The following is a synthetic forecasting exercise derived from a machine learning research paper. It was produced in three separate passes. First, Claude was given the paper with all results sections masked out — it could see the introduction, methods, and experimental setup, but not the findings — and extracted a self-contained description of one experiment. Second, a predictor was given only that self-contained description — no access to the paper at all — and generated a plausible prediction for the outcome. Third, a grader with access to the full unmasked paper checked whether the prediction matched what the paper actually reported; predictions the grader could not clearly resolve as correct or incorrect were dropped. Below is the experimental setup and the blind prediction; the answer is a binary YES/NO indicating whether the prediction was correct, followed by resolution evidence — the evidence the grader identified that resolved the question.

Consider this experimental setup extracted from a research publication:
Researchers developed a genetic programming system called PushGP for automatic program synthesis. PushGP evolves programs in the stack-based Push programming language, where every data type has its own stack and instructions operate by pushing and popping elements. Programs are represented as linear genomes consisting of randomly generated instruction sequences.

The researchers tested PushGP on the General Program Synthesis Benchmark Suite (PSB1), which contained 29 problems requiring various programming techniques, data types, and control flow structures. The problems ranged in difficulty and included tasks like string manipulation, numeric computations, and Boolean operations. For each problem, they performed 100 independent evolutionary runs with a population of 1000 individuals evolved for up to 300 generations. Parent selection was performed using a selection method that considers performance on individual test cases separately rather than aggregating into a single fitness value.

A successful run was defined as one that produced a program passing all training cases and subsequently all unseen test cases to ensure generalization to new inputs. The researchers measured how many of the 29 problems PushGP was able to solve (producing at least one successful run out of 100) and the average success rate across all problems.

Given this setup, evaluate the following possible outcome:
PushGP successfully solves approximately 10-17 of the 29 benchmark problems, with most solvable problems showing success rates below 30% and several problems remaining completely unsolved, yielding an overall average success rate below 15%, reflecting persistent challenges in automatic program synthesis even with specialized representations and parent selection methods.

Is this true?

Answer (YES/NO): NO